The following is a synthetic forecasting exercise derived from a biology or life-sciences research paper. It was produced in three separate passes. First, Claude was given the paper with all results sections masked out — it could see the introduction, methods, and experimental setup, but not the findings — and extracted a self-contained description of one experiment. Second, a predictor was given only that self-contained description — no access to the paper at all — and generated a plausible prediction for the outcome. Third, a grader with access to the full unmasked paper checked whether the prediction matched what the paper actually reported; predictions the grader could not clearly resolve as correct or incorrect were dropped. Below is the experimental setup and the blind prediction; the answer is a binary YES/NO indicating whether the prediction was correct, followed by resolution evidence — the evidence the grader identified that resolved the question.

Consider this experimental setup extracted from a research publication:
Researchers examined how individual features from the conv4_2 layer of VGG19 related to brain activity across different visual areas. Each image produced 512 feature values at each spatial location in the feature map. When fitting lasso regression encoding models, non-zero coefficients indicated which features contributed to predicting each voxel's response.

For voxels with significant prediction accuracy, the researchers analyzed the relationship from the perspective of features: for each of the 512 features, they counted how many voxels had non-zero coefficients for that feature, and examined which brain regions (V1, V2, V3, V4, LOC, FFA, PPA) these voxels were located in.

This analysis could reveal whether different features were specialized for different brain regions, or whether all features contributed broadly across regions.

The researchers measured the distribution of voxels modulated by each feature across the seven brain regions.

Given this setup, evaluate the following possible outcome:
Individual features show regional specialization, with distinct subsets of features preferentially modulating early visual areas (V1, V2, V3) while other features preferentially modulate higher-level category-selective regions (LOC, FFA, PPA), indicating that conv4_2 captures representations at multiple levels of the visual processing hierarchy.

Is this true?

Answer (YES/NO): NO